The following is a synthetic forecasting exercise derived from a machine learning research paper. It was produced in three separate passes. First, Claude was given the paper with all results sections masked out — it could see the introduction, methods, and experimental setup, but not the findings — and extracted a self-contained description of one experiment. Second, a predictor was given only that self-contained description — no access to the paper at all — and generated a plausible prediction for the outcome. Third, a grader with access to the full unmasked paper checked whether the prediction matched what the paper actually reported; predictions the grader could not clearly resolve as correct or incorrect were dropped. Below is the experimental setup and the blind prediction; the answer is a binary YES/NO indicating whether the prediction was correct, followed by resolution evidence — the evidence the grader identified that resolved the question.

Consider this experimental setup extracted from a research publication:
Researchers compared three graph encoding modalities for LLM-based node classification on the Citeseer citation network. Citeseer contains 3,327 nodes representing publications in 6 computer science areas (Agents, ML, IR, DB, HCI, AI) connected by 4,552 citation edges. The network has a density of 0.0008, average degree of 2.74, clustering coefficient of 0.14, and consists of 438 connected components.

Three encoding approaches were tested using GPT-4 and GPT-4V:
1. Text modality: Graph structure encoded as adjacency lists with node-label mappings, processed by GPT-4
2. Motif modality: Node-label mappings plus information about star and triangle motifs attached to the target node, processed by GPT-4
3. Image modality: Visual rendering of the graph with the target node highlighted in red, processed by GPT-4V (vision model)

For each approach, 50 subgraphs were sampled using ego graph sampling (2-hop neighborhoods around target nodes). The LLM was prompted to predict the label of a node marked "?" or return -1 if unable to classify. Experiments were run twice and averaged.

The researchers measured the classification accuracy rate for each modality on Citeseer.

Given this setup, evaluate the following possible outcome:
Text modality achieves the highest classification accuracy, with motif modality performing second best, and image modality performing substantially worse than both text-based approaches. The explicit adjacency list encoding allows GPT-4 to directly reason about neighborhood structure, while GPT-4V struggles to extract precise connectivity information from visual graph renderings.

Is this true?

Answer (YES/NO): NO